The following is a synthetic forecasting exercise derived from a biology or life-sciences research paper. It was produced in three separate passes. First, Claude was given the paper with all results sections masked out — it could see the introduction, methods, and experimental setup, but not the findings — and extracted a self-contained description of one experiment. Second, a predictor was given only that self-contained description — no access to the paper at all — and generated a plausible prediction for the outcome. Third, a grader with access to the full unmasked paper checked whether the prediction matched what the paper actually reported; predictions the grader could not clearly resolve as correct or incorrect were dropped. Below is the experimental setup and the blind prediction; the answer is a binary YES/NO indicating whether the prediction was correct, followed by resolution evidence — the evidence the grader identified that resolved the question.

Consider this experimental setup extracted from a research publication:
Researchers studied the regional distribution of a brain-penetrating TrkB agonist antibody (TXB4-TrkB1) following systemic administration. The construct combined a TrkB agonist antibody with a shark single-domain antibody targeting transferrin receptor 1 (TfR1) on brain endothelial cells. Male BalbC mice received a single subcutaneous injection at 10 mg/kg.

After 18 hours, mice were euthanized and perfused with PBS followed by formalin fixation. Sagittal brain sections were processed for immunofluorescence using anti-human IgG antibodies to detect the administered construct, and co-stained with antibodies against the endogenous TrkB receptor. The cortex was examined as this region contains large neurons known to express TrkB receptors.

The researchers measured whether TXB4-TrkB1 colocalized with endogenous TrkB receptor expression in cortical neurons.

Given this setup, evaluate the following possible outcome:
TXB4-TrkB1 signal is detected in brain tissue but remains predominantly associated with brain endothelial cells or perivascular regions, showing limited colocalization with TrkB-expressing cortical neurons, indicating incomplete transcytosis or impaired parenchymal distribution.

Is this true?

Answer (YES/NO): NO